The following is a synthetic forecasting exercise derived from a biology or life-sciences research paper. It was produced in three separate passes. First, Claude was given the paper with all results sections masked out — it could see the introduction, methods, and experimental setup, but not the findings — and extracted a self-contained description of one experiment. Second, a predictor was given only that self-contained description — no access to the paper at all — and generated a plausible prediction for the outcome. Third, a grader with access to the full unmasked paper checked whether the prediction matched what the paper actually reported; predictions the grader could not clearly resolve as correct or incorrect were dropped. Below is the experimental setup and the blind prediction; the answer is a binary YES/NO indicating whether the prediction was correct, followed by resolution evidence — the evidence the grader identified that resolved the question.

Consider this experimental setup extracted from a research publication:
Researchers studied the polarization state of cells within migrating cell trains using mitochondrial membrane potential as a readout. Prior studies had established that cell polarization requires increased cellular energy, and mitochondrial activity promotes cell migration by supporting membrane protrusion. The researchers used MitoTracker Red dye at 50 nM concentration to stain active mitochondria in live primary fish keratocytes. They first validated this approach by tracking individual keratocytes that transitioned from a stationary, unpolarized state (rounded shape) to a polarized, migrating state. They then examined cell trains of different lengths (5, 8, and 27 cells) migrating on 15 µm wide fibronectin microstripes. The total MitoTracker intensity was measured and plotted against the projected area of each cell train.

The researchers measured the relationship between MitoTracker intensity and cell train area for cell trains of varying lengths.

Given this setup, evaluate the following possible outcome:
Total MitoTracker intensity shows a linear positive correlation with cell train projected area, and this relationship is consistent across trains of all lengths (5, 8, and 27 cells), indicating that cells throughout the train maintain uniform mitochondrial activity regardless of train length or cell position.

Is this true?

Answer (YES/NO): YES